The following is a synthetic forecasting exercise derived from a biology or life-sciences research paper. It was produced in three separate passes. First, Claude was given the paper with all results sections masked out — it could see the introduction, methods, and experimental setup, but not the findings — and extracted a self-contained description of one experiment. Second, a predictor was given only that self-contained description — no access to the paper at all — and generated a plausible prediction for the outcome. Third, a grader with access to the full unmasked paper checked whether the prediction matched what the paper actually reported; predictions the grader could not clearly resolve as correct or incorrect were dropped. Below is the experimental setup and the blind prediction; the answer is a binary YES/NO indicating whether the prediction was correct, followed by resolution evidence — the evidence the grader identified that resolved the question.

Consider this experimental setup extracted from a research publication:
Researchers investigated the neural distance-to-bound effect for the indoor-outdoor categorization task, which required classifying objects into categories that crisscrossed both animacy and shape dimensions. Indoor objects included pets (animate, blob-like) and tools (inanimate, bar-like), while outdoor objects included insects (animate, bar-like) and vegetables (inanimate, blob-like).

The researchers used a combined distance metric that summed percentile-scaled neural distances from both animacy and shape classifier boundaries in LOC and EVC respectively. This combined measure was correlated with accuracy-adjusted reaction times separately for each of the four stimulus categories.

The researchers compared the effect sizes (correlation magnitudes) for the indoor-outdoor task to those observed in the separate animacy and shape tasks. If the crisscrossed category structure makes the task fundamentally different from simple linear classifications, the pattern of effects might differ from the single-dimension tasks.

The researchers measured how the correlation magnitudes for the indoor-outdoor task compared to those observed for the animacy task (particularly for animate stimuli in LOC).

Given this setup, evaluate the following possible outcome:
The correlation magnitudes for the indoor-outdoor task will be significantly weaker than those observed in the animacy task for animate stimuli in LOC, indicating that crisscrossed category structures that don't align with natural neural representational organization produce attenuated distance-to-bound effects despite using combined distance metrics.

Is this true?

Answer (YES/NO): YES